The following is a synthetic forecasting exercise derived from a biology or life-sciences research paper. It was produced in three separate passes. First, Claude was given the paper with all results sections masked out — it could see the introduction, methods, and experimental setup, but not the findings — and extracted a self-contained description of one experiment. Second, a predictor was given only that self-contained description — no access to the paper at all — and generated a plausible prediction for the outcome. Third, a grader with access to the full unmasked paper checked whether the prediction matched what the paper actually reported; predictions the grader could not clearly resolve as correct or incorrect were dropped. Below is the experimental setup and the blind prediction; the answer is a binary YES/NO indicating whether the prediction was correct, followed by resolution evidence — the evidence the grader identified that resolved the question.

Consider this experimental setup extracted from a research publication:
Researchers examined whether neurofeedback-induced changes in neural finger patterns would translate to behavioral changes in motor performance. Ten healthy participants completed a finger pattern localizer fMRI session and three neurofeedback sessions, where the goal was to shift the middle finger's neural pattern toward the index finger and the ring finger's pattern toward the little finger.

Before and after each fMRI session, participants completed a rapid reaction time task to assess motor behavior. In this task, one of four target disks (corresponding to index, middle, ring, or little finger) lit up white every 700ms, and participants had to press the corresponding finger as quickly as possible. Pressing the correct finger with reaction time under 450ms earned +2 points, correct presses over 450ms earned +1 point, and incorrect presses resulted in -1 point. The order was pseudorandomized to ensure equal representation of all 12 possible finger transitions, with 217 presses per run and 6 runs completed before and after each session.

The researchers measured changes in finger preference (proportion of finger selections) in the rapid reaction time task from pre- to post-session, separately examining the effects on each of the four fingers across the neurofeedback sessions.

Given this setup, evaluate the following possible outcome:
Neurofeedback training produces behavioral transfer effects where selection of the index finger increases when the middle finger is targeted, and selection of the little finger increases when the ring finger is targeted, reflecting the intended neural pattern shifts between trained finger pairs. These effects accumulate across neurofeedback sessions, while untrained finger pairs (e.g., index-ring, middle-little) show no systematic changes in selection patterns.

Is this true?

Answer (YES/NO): NO